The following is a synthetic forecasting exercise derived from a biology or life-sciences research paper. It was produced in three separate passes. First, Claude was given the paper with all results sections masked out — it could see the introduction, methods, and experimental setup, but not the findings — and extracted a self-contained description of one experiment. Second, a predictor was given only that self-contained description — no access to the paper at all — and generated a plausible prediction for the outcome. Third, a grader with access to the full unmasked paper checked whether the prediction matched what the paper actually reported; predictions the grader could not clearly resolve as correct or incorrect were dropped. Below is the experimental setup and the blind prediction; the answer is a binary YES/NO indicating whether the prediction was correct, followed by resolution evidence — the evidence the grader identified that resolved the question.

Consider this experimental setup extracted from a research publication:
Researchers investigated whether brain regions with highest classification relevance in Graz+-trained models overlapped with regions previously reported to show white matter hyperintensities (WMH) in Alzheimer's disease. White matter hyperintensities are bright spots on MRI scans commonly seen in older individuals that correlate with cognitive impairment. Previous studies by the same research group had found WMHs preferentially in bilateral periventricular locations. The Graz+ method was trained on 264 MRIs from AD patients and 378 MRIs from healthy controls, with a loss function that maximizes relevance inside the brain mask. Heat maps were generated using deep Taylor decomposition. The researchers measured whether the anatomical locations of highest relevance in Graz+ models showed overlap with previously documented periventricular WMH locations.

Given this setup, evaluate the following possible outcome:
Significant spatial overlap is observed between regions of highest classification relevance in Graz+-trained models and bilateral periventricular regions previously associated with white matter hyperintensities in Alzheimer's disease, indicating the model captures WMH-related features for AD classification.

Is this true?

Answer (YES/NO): NO